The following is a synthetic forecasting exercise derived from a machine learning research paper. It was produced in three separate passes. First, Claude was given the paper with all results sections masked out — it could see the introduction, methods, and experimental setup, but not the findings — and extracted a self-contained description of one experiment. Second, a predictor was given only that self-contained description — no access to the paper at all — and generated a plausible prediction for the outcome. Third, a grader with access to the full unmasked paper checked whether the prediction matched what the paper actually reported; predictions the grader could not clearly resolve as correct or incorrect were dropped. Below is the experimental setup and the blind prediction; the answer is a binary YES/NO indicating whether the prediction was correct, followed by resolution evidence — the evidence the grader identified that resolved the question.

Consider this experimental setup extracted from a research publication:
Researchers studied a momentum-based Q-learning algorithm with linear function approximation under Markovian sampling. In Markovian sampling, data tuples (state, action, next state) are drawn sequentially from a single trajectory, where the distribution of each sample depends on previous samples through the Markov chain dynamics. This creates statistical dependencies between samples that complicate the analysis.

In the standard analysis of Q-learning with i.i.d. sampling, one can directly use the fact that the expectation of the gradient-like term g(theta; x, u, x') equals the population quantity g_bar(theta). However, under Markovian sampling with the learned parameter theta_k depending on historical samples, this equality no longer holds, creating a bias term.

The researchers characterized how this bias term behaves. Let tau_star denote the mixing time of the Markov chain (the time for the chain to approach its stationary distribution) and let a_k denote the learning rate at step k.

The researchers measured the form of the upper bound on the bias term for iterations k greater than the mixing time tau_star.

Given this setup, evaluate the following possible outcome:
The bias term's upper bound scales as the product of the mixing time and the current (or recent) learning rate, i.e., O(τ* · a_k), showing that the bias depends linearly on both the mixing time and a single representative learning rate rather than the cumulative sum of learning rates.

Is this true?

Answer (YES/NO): YES